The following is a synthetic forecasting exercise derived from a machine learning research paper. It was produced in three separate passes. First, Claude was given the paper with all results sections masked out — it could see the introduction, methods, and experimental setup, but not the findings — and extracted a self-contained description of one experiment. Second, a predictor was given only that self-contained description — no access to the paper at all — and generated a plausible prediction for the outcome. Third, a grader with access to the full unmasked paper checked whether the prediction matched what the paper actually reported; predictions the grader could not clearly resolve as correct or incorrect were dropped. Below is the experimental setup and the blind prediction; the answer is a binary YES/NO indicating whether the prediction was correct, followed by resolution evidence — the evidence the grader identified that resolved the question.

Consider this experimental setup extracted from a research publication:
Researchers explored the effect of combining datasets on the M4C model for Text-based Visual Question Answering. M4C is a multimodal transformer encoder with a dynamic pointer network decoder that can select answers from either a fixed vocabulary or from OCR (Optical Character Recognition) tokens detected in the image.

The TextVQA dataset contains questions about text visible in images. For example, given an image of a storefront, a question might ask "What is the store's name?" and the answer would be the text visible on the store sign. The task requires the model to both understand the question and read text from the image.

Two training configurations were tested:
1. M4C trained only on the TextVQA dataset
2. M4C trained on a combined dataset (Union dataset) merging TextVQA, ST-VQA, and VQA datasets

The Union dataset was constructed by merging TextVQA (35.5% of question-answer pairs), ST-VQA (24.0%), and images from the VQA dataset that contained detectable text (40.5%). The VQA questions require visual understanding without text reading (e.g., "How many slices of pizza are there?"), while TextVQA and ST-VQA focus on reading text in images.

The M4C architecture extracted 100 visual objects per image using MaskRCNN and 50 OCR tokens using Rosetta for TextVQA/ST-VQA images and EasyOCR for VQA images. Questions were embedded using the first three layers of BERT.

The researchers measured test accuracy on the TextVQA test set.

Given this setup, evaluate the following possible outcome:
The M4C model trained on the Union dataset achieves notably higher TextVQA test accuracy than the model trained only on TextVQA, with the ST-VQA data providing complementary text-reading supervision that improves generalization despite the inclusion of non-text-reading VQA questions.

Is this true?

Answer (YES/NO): NO